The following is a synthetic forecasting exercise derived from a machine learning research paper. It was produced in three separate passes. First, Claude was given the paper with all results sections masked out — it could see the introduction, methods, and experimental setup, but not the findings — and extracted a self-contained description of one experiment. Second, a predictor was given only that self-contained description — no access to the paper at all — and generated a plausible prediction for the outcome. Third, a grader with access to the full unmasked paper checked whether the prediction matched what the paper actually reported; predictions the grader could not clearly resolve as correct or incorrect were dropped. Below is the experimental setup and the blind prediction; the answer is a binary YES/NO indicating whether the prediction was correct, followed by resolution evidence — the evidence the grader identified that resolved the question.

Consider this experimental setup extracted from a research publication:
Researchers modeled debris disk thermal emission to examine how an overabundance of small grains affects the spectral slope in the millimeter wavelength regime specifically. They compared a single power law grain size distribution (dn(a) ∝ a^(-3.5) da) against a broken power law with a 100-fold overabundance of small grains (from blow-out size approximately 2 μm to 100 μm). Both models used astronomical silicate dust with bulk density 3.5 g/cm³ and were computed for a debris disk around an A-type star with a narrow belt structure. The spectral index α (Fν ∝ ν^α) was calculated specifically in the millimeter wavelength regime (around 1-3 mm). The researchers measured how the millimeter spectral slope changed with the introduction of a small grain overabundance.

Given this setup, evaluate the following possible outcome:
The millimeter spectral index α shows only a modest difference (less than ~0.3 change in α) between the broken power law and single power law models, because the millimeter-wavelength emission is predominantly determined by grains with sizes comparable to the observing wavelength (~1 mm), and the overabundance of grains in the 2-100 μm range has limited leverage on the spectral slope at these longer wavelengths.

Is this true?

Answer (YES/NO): YES